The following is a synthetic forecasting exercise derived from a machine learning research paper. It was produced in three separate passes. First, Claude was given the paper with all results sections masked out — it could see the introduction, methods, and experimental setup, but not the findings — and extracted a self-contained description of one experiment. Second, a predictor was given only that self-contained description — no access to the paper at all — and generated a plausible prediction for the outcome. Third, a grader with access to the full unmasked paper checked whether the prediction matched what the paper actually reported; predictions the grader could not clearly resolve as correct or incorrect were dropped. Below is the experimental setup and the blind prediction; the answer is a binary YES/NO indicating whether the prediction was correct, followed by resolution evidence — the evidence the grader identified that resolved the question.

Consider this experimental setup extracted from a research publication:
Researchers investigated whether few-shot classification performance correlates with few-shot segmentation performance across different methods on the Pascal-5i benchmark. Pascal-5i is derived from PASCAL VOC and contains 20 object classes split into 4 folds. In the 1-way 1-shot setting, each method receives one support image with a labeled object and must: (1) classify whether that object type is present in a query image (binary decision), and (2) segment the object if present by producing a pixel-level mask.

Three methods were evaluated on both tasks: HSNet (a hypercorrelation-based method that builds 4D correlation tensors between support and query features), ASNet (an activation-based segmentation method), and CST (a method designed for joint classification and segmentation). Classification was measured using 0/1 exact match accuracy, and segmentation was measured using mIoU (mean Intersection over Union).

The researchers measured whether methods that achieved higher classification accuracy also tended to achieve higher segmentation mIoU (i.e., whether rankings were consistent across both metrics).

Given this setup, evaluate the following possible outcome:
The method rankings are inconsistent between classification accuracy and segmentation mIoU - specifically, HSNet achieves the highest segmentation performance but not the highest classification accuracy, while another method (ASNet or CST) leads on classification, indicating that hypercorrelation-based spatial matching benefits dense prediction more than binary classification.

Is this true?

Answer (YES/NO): NO